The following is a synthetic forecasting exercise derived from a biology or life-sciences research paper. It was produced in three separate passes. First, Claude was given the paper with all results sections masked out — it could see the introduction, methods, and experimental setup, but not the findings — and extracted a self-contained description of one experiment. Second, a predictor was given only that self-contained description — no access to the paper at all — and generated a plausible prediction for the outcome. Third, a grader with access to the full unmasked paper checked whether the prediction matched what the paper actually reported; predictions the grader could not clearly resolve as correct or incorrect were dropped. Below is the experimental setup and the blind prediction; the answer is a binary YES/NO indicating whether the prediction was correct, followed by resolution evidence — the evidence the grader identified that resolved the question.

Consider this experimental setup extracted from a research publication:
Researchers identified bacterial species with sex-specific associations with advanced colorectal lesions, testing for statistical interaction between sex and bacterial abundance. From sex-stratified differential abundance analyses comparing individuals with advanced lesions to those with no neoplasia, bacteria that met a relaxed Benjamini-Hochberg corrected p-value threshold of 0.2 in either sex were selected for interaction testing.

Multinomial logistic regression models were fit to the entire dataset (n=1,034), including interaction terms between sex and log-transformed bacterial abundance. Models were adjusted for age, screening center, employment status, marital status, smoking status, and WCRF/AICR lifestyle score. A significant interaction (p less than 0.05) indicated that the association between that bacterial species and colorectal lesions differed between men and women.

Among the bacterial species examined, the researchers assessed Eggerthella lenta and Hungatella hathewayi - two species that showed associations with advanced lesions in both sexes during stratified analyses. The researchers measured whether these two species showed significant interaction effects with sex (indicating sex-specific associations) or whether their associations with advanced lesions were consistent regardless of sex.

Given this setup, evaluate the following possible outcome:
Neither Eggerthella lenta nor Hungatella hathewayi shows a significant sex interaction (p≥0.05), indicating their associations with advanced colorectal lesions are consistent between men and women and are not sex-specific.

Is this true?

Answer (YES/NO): YES